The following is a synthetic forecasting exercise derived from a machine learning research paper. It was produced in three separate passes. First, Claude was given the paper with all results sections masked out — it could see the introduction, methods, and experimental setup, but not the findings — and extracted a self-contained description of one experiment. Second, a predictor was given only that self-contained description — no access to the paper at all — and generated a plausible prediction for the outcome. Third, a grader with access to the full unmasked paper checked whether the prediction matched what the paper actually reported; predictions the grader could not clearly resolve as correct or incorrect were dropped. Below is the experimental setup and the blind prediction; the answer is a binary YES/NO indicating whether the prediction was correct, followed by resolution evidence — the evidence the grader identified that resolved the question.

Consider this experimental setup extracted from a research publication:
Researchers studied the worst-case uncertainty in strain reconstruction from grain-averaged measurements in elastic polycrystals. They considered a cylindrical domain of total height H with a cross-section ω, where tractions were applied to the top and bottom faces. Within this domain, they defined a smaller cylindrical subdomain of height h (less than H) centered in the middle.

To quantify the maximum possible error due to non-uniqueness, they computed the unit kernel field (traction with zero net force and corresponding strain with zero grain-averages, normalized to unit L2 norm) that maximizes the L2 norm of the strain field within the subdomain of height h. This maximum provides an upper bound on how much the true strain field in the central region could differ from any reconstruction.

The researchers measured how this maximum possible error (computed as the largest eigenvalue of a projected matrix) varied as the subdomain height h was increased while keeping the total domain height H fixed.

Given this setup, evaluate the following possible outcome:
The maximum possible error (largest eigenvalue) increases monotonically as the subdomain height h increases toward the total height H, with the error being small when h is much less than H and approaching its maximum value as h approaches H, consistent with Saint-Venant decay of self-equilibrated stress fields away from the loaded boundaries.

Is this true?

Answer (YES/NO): YES